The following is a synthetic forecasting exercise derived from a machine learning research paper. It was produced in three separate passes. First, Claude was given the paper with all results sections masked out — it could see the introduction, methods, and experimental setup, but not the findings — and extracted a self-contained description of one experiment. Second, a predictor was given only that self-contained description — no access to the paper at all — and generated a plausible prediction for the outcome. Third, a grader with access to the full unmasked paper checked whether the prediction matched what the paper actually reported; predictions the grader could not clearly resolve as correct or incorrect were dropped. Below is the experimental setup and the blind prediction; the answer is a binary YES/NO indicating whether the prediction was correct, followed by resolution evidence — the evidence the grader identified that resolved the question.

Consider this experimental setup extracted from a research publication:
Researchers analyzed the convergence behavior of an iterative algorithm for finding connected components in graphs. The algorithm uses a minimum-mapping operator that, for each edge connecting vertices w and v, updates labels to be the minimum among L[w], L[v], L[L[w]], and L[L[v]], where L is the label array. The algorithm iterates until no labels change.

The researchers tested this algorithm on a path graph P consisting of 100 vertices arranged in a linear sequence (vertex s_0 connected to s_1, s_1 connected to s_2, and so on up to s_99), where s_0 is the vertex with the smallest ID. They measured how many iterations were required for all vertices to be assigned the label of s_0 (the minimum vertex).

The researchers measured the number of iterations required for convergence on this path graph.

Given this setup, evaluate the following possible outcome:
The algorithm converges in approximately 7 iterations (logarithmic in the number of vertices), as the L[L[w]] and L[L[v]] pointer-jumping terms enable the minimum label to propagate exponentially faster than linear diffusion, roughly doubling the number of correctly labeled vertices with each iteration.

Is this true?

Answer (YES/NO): NO